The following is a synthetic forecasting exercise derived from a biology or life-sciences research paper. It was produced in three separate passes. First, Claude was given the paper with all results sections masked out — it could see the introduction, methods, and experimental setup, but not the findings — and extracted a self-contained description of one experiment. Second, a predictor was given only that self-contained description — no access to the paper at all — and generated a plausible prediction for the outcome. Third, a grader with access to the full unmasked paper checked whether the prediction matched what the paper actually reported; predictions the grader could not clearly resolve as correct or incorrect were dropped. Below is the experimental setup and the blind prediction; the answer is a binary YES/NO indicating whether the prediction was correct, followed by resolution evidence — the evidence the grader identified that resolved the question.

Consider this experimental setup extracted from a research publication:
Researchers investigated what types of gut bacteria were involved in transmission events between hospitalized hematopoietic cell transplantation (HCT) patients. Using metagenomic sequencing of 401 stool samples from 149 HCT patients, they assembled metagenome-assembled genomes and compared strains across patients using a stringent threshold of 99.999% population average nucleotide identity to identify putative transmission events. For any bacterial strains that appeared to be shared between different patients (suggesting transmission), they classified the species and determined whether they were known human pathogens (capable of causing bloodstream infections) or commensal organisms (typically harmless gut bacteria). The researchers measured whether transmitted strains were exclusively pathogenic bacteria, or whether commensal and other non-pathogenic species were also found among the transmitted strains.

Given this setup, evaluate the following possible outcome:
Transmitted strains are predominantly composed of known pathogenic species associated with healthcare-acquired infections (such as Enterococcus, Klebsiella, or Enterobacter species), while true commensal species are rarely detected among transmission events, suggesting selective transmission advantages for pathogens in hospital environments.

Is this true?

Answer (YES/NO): NO